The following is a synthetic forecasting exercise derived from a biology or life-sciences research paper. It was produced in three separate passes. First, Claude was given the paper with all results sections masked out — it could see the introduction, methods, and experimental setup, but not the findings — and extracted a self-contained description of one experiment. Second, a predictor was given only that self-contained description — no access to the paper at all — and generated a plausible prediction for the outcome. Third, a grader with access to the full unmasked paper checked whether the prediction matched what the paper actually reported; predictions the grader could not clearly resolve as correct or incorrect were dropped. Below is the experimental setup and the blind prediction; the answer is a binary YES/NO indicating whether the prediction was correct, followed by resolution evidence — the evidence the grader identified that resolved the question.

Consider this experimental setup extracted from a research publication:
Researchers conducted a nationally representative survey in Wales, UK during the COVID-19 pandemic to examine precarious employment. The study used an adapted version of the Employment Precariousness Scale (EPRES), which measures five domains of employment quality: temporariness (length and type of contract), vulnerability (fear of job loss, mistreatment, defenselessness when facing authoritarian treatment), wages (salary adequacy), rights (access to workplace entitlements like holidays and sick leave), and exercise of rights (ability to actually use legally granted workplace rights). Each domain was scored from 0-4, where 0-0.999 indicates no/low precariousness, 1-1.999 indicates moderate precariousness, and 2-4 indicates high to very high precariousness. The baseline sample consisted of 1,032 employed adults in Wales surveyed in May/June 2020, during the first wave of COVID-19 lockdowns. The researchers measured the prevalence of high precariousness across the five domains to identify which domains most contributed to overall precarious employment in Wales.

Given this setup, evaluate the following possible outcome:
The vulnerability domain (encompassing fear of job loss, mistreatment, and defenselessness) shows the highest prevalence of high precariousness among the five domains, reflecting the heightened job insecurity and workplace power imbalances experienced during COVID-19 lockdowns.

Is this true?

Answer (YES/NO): NO